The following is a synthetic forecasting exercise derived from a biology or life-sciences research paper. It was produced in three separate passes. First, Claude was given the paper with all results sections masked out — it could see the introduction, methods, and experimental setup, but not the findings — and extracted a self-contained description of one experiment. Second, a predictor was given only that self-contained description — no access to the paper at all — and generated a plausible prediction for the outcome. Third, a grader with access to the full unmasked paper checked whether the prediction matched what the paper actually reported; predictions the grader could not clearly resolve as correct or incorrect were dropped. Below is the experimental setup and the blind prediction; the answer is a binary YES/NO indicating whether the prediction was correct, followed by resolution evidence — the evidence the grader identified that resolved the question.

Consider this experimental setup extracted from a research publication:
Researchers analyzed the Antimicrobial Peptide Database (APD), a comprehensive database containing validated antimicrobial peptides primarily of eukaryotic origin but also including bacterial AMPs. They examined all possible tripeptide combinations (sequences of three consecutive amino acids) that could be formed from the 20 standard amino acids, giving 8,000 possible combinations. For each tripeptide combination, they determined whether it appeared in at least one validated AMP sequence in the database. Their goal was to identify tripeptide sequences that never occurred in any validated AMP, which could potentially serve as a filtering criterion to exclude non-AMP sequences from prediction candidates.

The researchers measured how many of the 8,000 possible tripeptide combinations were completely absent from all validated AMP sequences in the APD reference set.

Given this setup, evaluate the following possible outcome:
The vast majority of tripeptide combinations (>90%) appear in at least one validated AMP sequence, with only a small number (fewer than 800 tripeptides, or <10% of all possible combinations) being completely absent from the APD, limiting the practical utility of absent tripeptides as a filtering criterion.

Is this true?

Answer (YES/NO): YES